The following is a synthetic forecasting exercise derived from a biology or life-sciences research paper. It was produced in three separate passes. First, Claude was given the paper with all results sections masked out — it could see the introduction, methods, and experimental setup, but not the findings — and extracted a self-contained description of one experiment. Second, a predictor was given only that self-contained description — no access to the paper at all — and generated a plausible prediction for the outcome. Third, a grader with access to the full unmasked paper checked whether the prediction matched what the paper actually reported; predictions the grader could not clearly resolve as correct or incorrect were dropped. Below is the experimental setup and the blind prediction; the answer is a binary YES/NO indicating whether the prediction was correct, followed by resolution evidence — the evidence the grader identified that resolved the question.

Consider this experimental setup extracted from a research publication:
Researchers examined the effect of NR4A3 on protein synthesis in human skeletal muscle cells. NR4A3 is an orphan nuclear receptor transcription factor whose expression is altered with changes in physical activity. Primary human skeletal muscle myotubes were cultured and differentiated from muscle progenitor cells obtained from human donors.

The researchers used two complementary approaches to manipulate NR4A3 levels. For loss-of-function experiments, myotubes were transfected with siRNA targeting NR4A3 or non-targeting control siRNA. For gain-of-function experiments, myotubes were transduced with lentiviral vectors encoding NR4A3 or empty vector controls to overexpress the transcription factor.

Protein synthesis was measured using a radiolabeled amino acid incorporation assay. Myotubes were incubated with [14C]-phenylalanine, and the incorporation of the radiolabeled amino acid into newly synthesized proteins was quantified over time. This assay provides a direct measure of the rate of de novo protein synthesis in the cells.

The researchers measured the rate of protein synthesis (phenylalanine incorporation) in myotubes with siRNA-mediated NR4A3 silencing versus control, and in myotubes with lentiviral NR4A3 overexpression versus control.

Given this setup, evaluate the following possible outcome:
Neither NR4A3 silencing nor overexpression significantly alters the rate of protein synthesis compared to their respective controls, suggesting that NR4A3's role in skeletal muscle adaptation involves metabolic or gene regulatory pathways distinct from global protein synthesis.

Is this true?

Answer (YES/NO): NO